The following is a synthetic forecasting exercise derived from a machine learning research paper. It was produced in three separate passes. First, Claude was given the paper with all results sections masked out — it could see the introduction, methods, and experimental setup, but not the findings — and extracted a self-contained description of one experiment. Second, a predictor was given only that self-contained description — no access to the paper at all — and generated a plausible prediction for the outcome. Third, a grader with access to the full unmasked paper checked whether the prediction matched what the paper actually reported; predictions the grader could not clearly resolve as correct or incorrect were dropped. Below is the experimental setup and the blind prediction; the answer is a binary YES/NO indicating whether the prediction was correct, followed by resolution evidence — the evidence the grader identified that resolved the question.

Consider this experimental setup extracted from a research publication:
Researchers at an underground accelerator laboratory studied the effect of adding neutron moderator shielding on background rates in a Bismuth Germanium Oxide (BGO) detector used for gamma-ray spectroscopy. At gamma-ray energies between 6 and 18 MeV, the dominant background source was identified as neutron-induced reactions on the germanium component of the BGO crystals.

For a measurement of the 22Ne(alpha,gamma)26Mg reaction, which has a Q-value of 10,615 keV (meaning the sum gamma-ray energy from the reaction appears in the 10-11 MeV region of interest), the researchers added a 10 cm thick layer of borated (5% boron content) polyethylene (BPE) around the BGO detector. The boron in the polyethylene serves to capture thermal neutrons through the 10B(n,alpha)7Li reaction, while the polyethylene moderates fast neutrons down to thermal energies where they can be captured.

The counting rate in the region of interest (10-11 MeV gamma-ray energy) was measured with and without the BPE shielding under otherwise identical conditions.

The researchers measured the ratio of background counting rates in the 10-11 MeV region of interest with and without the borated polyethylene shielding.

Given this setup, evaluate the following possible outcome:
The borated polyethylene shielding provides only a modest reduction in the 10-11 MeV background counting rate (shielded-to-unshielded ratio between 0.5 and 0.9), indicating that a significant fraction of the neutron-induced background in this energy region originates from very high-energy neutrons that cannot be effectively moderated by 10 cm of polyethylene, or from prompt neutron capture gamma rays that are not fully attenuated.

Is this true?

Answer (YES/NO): NO